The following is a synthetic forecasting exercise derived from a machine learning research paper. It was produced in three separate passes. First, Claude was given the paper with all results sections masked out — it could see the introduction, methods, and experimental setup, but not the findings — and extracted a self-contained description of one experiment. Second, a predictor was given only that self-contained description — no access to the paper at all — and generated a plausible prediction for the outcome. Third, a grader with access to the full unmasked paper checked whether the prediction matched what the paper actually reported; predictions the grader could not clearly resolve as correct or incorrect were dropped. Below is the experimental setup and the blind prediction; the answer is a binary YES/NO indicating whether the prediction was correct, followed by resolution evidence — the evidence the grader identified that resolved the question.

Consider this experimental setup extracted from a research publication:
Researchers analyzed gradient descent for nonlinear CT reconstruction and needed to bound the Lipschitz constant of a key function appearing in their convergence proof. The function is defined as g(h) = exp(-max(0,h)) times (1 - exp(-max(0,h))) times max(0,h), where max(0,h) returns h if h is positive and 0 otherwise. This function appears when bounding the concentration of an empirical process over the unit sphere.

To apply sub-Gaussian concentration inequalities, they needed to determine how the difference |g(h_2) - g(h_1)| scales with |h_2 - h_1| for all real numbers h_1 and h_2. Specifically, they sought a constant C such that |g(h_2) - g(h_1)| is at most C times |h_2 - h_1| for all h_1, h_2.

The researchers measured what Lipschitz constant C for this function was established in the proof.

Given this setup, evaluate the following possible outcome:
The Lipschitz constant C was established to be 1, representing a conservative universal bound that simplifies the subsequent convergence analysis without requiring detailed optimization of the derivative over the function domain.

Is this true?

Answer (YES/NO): NO